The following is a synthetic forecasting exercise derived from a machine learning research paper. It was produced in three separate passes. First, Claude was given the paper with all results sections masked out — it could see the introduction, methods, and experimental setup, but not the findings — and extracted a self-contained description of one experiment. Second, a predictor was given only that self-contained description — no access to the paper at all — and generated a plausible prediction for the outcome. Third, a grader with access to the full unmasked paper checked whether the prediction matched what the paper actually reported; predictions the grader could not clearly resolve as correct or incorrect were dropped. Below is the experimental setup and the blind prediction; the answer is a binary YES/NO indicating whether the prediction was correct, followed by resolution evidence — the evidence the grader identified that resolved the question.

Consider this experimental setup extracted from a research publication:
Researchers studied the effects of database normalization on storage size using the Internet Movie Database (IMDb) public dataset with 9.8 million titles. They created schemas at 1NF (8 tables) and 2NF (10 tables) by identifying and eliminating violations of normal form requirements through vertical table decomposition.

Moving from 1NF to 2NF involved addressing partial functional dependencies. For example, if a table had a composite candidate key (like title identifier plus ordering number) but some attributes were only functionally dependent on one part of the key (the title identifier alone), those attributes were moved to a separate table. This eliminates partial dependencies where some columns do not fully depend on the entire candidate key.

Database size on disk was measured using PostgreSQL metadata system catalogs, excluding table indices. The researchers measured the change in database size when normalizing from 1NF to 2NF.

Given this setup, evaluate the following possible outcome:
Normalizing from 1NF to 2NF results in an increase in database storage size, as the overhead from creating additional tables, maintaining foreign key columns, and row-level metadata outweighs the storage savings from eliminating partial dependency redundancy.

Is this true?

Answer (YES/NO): NO